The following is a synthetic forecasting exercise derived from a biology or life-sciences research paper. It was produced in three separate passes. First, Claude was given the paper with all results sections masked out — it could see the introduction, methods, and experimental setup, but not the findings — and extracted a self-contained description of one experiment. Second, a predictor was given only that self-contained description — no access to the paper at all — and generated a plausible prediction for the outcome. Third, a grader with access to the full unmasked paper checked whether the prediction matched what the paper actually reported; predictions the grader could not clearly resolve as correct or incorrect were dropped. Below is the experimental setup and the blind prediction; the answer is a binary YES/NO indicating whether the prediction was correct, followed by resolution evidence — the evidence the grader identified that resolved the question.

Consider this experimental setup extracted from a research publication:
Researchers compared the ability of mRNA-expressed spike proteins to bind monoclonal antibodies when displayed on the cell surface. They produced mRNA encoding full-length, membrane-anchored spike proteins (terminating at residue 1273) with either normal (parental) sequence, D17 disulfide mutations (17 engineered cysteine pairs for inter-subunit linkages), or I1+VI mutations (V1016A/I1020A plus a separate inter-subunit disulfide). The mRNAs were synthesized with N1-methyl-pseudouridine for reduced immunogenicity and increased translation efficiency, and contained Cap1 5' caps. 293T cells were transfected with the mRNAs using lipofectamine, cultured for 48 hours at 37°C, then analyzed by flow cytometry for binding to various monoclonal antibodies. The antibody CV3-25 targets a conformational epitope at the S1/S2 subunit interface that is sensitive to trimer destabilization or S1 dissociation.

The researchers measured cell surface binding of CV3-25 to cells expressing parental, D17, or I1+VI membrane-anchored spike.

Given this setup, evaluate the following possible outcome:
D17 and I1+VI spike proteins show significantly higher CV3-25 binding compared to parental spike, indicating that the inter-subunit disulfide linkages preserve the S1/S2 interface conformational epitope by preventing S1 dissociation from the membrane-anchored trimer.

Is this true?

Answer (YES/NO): NO